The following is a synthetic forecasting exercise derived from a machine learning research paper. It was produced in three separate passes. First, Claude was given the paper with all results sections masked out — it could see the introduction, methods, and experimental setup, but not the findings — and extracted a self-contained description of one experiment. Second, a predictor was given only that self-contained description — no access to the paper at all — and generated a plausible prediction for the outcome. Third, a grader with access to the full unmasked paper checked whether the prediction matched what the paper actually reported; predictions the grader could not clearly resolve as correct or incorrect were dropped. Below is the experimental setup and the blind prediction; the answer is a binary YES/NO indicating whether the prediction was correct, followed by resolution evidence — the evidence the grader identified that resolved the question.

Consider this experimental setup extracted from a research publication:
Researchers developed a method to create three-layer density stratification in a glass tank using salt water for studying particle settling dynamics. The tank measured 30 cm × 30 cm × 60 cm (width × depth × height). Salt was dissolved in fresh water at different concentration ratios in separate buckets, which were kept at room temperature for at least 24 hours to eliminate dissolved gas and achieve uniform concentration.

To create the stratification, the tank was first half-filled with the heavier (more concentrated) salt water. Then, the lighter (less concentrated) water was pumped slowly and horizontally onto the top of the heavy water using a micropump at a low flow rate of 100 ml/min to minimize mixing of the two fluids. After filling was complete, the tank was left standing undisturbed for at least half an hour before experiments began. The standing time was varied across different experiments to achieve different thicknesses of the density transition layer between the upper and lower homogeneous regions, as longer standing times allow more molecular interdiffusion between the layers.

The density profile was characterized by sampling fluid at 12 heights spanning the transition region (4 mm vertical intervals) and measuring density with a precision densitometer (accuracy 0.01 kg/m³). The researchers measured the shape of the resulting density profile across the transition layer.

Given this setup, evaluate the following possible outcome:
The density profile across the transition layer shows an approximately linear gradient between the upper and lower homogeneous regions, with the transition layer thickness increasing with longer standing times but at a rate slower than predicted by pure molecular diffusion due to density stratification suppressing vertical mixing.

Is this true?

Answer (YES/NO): NO